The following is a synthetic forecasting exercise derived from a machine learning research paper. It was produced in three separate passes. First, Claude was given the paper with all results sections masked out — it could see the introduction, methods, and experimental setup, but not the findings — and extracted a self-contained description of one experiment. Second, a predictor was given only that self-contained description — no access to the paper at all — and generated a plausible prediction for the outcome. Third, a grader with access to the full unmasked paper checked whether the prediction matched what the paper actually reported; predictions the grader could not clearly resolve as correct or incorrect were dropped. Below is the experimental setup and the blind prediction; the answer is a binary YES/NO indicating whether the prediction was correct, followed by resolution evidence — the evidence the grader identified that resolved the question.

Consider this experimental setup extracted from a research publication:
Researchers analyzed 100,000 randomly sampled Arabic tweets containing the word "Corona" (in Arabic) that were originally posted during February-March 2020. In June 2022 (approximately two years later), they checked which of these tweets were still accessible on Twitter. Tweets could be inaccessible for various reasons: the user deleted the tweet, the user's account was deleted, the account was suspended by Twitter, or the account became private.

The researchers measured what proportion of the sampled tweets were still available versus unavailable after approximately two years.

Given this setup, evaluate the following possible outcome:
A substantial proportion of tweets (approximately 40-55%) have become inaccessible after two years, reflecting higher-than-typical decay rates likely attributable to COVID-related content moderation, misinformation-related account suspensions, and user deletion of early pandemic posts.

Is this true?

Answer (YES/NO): NO